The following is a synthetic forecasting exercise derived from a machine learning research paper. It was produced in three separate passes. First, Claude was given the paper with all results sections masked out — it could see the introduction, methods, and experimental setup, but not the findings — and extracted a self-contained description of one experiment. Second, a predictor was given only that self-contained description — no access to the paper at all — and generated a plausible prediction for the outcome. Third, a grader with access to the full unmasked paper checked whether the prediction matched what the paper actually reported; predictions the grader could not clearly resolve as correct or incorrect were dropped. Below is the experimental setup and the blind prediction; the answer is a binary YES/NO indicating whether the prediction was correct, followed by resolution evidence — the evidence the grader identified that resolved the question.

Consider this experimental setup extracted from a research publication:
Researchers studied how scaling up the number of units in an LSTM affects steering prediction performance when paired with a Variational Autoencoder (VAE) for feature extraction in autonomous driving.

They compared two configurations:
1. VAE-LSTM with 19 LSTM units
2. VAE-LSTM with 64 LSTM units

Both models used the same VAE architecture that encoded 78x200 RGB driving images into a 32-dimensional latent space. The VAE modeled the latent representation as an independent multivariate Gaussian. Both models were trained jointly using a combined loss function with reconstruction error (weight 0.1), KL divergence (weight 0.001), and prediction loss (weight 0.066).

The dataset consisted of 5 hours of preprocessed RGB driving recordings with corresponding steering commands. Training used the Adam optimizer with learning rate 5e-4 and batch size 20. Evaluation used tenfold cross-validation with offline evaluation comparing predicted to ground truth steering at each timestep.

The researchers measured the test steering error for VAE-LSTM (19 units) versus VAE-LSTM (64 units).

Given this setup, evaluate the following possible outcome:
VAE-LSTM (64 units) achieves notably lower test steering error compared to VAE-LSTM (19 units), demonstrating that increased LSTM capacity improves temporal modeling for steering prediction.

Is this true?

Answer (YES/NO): YES